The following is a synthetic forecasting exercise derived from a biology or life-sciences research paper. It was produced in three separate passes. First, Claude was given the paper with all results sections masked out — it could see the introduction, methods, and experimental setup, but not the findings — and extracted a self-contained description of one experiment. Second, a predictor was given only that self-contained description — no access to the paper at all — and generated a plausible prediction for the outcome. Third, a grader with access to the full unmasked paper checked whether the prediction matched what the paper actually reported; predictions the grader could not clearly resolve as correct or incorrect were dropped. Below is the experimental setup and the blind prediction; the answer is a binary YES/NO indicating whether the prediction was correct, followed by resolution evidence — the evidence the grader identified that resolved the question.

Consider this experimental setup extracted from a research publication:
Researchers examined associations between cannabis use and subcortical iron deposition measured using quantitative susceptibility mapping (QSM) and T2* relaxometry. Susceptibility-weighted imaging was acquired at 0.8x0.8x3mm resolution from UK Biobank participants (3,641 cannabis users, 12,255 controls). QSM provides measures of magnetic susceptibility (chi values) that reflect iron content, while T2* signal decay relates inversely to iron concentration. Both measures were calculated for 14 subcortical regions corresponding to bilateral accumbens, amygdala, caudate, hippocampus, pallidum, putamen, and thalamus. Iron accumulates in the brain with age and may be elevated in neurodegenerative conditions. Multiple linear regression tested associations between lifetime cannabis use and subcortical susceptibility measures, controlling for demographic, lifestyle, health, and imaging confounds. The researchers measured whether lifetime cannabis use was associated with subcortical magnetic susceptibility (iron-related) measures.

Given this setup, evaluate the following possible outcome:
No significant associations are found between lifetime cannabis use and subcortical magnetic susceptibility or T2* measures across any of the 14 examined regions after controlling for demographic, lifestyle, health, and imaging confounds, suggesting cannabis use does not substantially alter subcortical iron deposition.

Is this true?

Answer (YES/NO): NO